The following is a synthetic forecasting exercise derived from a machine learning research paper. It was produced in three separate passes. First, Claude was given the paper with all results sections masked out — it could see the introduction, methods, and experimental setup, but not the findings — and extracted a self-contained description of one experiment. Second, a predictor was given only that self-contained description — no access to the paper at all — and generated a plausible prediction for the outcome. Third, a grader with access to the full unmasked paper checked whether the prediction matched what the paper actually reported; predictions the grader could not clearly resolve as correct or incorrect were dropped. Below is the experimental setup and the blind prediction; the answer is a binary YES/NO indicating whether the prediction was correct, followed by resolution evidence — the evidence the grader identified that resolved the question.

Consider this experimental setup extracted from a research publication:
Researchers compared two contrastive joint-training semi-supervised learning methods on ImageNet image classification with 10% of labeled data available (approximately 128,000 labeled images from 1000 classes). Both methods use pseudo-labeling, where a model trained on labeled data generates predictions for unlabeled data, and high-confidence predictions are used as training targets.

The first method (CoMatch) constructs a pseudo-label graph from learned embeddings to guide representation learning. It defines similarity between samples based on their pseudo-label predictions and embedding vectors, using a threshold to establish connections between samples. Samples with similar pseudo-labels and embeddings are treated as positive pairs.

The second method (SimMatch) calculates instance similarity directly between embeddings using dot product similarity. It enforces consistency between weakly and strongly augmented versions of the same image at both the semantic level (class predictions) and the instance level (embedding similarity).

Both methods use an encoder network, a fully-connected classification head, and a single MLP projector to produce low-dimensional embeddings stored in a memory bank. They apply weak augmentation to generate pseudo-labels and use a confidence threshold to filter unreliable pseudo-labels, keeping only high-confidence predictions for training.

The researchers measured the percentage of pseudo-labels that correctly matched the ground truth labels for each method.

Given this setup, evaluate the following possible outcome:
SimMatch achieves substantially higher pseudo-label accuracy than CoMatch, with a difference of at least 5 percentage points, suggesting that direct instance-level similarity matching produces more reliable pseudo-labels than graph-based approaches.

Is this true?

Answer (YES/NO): YES